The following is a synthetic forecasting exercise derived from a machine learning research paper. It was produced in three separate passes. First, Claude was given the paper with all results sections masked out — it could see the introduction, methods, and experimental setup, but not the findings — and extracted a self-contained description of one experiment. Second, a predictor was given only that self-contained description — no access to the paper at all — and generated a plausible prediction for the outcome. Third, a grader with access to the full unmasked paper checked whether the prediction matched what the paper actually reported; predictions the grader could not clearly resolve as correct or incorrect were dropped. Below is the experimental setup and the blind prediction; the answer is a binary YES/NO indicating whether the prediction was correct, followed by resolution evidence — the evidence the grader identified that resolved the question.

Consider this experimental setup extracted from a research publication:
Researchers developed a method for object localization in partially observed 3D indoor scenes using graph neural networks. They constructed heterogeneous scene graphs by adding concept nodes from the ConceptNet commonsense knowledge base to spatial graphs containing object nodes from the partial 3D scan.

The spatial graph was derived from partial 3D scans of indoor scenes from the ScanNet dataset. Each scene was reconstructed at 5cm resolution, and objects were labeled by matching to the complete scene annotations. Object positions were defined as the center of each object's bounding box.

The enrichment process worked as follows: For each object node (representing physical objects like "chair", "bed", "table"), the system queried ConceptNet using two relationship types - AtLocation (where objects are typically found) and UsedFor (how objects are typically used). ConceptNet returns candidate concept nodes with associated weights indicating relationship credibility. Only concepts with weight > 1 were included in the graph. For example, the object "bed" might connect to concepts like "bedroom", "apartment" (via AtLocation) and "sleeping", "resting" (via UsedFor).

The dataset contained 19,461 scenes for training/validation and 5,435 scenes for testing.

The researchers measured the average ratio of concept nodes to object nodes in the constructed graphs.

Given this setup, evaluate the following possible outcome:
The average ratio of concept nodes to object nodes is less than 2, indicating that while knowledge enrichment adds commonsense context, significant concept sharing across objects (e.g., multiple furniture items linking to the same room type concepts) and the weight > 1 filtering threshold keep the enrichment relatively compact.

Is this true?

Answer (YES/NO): NO